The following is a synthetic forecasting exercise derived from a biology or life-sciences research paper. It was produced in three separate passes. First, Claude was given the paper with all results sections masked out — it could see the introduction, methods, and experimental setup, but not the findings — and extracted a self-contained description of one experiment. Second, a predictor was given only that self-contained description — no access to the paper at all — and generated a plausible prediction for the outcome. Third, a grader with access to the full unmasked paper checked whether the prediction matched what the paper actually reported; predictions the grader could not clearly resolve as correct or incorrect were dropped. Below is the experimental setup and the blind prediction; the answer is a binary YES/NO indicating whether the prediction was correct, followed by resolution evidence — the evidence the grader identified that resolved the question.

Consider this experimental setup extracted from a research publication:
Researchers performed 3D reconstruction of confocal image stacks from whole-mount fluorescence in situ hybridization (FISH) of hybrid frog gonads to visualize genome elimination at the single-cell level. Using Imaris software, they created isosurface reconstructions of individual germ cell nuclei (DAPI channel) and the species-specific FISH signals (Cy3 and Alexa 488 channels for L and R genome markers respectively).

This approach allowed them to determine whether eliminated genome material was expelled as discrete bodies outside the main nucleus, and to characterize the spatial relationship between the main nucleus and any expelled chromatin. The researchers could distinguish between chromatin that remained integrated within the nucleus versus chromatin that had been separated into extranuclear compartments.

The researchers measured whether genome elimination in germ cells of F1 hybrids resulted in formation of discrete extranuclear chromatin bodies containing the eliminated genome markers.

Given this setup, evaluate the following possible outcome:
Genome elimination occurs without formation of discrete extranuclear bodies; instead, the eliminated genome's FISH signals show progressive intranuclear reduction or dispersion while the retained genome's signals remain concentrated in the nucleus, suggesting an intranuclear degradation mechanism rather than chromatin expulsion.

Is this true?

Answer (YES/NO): NO